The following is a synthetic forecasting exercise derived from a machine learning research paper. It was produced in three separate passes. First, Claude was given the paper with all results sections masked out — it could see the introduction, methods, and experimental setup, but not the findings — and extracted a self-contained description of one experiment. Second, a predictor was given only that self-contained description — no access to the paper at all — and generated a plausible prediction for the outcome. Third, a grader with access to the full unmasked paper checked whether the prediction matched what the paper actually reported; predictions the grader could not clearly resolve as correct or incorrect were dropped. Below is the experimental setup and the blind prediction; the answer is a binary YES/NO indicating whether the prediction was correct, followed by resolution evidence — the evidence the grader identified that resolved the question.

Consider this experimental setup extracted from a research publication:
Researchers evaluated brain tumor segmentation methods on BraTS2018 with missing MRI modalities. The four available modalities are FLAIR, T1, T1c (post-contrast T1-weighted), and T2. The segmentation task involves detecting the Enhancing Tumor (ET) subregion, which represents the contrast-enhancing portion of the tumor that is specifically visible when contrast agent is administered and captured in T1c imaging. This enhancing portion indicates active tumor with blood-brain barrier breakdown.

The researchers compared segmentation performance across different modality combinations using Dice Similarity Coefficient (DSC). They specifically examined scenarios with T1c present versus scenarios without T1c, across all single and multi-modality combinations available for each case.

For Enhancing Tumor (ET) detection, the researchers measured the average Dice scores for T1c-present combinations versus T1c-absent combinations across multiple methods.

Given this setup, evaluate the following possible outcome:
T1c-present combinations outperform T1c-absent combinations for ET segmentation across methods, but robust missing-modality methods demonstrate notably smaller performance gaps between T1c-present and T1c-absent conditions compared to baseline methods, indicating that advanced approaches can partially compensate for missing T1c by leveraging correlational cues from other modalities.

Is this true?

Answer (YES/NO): YES